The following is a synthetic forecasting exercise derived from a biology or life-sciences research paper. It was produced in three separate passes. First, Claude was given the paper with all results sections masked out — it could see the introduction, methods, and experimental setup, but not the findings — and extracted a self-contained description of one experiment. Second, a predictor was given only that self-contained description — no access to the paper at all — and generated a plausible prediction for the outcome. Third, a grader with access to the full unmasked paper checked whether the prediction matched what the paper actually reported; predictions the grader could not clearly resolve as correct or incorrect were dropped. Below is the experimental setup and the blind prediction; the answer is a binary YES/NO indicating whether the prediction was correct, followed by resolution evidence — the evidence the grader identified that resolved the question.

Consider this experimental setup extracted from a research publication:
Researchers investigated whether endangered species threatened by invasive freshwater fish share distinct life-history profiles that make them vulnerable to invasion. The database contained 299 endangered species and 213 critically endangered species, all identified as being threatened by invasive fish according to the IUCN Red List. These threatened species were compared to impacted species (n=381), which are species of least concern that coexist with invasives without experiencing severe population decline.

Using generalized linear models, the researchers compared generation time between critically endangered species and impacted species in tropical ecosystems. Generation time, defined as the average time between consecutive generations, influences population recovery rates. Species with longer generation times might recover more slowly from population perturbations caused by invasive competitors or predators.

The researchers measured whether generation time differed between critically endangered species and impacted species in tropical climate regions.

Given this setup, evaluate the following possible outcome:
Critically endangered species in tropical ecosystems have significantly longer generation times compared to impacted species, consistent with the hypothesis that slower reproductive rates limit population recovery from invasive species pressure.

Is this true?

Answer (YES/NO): NO